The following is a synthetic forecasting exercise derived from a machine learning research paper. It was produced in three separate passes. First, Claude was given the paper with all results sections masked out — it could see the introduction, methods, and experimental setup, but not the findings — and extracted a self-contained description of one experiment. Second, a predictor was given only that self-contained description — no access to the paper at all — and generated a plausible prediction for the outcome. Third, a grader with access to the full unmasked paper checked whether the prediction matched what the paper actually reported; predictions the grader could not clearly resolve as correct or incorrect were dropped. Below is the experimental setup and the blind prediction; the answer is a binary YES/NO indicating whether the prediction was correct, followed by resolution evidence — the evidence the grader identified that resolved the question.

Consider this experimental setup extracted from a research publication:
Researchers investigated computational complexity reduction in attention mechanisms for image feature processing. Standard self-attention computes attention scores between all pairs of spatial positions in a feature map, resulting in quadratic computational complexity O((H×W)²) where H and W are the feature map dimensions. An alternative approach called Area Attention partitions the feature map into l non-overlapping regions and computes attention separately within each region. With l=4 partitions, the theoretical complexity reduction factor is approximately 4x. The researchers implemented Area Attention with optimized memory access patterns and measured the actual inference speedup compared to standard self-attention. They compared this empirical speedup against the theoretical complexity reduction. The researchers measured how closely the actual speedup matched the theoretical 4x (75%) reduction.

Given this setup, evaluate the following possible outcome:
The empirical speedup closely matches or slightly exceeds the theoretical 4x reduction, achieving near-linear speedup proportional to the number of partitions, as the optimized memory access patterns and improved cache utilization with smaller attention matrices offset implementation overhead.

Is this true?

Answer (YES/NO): NO